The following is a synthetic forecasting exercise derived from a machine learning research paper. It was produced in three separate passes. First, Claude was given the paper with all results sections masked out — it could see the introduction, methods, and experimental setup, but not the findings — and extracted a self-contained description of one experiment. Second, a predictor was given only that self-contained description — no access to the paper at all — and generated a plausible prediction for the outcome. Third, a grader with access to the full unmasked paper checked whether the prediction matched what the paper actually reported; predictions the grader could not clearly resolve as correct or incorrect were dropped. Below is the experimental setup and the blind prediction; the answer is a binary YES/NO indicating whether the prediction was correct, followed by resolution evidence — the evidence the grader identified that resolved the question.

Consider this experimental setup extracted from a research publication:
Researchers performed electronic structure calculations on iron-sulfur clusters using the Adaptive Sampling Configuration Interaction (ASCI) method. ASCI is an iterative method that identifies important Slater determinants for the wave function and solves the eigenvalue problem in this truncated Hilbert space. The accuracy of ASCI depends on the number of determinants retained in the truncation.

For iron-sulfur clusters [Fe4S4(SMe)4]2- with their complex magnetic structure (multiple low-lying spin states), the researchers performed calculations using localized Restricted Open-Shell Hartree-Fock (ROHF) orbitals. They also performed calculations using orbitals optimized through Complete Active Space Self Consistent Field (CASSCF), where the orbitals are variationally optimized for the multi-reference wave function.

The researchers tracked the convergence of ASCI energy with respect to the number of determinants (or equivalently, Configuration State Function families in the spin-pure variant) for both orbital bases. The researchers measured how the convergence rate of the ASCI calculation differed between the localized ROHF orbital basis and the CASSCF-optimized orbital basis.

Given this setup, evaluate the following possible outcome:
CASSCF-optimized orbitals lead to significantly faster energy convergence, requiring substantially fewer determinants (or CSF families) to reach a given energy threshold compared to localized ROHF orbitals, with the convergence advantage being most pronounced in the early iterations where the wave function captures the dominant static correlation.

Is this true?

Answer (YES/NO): YES